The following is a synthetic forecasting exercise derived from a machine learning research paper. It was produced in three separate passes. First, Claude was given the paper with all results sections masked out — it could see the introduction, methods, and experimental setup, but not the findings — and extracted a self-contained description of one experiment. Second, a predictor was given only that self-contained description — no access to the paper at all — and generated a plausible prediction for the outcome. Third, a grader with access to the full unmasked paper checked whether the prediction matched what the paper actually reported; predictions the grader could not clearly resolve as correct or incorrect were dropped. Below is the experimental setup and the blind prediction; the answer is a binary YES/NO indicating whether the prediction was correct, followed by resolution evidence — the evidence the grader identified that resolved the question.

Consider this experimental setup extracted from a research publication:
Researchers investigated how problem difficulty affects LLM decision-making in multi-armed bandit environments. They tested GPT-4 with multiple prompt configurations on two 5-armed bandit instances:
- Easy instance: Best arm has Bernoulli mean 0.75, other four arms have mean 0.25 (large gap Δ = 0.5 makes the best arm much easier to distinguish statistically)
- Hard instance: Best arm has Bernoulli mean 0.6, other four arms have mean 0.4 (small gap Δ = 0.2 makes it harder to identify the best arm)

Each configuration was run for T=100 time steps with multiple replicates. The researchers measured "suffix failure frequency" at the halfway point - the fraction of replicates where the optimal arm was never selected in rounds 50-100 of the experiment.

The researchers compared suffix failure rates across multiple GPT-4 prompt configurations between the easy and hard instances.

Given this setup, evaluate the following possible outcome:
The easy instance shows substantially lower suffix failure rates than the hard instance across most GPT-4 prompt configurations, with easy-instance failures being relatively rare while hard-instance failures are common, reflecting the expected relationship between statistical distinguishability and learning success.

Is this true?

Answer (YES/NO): YES